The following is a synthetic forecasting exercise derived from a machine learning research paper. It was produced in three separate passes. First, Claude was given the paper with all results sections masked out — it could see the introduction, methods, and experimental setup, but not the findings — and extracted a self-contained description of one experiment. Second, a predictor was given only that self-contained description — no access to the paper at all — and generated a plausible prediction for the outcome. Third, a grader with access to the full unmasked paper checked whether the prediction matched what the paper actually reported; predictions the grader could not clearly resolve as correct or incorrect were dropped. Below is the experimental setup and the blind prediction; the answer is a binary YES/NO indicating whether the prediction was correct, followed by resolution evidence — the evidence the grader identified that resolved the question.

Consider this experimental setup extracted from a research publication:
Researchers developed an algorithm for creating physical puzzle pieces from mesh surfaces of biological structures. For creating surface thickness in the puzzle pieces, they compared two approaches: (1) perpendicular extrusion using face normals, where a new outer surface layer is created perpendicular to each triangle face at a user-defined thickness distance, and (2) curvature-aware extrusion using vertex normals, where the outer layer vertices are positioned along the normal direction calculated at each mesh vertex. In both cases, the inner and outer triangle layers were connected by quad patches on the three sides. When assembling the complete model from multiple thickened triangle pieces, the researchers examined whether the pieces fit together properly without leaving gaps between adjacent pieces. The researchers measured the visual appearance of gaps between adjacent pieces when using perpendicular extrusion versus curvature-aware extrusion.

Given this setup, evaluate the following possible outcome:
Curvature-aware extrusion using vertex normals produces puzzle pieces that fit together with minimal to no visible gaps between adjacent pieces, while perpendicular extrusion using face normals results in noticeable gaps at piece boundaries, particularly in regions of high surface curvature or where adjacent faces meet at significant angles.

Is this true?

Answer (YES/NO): NO